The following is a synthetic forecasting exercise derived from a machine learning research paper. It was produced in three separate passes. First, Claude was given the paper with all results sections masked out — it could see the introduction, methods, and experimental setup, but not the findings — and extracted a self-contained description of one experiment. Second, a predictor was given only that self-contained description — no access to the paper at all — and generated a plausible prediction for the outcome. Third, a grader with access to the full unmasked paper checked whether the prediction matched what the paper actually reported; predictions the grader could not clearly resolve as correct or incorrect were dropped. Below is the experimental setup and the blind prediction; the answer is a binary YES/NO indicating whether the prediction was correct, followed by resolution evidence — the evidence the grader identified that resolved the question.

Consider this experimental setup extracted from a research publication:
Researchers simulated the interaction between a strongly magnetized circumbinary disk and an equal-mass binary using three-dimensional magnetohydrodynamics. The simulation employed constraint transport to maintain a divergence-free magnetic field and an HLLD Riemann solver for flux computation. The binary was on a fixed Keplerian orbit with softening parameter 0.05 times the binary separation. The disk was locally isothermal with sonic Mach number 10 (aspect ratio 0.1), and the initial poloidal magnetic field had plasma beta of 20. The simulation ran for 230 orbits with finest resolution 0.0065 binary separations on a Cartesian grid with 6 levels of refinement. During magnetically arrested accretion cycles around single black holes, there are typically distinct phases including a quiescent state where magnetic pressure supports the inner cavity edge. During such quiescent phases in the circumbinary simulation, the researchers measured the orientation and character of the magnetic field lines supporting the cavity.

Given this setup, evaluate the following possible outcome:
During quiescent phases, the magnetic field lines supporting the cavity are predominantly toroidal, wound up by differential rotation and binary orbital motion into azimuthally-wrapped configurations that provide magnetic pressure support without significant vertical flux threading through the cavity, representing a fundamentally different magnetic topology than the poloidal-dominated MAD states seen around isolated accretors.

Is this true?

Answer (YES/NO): NO